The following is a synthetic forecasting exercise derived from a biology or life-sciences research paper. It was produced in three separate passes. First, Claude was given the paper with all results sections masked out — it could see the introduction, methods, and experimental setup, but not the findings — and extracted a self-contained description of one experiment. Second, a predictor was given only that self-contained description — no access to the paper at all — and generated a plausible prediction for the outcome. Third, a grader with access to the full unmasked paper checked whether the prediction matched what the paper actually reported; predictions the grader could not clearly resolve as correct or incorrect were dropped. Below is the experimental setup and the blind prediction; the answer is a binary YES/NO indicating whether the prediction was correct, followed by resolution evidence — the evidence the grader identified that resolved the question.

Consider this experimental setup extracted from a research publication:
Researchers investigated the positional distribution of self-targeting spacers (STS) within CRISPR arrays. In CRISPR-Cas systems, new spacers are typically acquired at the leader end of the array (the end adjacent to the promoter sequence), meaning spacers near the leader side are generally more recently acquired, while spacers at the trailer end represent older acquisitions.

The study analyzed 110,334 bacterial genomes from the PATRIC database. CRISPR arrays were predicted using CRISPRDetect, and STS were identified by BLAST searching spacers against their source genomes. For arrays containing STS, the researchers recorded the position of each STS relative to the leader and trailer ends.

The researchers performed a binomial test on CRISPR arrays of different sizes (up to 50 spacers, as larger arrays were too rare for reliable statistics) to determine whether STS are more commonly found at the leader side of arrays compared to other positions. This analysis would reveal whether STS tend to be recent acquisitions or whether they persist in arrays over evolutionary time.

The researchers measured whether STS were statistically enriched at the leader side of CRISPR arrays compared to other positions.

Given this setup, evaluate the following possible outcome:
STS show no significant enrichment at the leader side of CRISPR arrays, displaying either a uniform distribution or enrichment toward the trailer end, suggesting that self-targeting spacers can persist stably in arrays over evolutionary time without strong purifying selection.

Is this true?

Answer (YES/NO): NO